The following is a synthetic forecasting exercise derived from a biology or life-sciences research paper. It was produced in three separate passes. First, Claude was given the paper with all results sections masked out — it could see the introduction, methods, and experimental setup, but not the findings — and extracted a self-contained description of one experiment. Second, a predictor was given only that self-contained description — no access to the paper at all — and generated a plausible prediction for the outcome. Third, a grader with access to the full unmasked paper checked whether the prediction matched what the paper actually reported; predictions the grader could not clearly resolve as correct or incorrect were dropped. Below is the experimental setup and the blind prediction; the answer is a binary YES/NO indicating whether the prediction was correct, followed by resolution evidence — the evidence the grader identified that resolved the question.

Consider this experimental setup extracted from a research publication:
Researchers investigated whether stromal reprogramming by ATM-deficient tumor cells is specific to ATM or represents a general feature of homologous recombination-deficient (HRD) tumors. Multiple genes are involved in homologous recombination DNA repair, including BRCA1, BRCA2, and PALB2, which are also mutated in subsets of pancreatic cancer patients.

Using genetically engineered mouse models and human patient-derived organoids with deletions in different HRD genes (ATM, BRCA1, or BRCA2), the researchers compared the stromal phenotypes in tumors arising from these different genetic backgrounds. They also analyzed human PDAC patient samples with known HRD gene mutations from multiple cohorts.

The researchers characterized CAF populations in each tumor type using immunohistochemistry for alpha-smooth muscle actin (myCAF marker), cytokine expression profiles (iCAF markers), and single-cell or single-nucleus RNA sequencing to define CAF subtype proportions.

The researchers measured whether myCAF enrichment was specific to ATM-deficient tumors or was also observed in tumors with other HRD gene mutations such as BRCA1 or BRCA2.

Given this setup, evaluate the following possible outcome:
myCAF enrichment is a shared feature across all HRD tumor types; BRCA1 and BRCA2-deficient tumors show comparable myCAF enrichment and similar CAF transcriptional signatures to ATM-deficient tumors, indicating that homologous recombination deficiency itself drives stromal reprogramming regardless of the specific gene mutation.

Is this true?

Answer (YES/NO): NO